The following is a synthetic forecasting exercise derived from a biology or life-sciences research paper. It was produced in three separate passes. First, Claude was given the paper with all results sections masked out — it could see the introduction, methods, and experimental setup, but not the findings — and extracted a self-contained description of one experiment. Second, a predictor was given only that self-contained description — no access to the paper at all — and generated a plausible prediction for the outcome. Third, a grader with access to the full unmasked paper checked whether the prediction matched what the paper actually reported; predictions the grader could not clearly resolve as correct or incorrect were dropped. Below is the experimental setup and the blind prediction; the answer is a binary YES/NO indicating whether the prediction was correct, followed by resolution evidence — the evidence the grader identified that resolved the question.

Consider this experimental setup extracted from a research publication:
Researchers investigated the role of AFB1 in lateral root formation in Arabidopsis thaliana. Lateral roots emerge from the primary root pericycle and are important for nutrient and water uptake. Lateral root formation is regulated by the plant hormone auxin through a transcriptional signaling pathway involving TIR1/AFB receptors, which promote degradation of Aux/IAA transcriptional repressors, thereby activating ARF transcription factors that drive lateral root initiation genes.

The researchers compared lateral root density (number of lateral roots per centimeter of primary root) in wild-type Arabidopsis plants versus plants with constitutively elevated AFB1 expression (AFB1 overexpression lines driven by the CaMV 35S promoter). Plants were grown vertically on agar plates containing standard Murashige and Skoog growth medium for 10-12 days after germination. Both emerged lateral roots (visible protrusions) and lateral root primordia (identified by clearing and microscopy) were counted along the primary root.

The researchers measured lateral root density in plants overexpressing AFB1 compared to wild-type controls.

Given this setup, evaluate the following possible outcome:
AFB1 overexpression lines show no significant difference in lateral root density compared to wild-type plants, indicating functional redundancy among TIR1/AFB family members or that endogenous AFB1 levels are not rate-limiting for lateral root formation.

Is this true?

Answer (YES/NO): NO